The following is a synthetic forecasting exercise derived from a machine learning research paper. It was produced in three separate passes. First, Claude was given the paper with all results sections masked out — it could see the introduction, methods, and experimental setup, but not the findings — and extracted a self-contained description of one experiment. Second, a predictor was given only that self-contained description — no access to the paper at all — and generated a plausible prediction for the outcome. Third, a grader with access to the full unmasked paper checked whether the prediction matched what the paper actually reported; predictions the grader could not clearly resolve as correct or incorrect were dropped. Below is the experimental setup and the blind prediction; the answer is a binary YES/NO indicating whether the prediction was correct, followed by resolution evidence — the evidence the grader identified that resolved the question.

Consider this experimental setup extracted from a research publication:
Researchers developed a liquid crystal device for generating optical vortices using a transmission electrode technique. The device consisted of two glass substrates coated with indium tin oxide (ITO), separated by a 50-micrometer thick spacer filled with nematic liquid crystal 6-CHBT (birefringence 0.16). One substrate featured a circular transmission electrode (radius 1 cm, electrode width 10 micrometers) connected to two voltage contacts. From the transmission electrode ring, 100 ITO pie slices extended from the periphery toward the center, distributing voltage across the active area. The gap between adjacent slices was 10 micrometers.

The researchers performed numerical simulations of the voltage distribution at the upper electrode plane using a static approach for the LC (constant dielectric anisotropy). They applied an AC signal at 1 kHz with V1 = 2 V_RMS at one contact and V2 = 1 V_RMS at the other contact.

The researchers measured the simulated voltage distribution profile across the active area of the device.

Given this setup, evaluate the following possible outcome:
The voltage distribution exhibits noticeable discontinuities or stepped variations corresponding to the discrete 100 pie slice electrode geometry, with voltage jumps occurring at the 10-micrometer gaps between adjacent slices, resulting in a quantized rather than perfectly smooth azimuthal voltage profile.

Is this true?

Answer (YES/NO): NO